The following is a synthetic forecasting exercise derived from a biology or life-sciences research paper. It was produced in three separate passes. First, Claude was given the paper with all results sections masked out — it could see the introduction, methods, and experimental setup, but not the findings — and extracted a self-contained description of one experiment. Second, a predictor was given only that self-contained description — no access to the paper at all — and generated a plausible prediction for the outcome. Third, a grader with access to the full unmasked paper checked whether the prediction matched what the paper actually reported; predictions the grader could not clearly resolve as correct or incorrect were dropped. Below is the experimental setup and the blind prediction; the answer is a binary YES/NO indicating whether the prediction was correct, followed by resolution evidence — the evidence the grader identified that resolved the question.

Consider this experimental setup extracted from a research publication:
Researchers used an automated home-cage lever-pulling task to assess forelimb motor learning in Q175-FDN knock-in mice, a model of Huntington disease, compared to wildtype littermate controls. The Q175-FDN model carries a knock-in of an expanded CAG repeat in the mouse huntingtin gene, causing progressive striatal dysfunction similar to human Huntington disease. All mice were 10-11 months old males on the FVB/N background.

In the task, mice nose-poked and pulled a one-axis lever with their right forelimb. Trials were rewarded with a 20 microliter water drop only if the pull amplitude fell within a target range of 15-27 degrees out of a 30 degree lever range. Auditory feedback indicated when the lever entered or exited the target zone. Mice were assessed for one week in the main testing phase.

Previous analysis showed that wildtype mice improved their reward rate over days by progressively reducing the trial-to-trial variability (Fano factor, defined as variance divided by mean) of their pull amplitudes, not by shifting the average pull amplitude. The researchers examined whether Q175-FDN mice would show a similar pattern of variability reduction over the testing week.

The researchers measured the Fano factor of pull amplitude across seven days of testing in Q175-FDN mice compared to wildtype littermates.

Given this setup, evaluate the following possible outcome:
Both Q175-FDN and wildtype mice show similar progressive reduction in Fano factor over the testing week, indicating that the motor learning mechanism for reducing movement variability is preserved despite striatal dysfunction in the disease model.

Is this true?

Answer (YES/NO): NO